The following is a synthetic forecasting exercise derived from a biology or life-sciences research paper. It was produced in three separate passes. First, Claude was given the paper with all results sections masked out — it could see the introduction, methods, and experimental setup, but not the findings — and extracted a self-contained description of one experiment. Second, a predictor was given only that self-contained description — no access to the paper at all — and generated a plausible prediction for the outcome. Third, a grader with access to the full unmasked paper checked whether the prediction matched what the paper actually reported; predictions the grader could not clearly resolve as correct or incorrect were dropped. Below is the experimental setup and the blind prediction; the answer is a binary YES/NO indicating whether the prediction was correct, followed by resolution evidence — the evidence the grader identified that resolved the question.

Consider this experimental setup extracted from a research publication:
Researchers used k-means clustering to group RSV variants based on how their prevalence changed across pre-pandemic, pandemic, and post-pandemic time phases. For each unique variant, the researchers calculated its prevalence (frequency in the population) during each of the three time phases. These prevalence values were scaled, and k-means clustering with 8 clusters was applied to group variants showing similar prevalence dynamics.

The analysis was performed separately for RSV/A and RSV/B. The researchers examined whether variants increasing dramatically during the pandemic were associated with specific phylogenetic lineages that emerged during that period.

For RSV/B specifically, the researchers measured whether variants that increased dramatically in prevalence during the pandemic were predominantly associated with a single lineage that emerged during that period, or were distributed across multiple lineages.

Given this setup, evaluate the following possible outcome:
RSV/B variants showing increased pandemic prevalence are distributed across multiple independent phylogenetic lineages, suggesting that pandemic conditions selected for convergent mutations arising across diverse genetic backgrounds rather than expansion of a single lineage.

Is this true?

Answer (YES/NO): NO